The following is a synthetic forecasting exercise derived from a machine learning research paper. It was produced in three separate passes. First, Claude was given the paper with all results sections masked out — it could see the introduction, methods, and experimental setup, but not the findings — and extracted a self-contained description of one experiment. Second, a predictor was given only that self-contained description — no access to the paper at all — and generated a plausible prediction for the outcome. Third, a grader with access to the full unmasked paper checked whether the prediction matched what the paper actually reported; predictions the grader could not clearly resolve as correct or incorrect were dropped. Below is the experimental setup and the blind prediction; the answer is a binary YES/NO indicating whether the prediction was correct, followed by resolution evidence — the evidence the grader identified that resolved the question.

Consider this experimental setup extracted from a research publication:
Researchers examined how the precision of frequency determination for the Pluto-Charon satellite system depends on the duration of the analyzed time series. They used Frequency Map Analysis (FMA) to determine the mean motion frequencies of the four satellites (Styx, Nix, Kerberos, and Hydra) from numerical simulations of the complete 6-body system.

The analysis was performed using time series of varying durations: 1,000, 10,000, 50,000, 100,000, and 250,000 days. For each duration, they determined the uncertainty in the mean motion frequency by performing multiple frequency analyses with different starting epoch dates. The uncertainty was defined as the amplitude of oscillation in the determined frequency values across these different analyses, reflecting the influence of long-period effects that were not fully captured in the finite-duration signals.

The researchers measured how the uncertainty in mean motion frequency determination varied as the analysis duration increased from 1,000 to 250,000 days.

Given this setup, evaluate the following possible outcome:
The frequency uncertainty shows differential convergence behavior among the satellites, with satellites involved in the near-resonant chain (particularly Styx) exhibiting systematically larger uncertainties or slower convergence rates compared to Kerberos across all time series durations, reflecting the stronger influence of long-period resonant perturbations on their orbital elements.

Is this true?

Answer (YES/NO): NO